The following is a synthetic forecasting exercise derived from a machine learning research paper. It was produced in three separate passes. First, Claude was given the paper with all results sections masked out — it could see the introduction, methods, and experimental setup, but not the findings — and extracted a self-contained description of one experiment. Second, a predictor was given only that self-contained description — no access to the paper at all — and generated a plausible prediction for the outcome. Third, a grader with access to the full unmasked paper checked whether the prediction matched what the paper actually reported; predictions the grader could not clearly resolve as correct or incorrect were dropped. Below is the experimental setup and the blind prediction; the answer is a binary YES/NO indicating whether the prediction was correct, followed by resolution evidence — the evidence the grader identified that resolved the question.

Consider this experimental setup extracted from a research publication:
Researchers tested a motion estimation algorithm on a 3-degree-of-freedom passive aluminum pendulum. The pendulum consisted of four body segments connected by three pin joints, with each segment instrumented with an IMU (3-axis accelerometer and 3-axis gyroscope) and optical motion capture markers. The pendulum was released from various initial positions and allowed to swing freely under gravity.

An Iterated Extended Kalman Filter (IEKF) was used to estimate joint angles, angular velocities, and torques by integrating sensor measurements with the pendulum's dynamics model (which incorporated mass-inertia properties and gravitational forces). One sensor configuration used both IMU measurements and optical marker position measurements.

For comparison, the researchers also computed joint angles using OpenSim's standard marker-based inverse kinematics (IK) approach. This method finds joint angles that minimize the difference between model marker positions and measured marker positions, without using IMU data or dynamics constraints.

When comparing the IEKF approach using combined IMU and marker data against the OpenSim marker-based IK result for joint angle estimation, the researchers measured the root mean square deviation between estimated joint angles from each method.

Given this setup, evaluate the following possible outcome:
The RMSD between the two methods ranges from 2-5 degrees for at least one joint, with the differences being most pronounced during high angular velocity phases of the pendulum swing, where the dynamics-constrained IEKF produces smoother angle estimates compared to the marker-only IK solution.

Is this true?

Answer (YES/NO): NO